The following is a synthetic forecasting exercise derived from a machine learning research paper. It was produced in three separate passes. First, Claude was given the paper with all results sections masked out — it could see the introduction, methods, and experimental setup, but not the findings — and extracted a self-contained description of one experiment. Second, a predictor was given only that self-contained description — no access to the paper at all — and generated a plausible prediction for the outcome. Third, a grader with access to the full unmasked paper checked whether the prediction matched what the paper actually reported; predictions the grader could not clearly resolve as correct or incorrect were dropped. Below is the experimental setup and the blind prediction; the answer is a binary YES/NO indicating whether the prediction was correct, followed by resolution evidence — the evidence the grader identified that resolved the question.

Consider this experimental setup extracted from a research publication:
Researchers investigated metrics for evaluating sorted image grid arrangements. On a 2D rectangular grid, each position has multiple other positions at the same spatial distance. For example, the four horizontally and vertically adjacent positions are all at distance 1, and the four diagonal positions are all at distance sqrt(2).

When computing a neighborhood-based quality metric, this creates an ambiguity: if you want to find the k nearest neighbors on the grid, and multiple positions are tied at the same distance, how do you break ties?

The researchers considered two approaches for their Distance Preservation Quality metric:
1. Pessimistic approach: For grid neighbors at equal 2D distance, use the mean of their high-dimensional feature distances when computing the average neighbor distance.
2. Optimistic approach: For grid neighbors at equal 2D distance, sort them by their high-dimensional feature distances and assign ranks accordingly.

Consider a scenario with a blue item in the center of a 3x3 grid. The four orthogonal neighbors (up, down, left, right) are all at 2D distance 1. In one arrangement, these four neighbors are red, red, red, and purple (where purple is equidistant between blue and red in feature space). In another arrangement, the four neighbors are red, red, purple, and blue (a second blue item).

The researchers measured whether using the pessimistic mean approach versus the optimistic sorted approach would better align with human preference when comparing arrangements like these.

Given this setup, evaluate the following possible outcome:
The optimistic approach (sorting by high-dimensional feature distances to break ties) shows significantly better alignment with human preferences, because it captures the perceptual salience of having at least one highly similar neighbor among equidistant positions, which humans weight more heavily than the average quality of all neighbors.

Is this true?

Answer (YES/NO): NO